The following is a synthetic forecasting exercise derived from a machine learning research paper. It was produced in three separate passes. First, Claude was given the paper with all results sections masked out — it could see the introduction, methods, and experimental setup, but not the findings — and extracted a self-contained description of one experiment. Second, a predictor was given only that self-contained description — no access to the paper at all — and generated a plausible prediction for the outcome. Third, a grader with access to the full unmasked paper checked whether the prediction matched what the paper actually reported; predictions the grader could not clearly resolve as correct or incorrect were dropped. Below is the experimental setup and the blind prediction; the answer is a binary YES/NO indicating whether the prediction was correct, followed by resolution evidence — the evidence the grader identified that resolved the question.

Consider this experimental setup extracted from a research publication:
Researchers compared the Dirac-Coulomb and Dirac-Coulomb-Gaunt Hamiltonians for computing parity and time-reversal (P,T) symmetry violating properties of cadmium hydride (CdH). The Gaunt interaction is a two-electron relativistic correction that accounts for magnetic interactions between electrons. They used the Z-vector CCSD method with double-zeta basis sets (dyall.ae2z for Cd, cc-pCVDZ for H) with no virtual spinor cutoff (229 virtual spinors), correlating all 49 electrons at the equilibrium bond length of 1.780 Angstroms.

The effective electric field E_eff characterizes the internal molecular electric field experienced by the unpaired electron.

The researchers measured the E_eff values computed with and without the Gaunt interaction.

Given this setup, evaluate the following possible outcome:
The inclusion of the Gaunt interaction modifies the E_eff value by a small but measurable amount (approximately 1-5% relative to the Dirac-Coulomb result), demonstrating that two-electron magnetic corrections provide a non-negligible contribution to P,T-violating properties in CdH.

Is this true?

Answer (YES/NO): YES